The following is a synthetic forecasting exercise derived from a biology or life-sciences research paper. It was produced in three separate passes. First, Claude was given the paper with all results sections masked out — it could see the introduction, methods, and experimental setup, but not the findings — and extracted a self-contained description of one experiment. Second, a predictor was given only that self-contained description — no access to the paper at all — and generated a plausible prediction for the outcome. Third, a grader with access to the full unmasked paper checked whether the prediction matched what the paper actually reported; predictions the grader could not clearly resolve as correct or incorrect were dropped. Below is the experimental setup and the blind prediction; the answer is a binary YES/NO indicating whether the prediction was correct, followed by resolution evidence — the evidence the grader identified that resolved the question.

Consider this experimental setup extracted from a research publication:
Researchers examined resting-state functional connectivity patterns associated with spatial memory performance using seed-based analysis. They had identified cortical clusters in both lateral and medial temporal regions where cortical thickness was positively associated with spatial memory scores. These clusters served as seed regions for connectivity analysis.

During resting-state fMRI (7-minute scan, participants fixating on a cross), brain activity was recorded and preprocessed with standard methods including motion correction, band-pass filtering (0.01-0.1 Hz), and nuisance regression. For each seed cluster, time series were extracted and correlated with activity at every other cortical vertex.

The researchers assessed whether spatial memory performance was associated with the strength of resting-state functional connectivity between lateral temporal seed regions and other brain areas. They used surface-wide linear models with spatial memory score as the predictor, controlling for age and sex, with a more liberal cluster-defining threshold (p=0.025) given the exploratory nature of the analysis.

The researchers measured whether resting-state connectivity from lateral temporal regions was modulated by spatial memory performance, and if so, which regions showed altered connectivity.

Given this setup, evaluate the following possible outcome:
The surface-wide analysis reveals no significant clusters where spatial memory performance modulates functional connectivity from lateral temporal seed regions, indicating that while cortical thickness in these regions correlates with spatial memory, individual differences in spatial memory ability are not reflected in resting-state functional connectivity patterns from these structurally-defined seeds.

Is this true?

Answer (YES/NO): NO